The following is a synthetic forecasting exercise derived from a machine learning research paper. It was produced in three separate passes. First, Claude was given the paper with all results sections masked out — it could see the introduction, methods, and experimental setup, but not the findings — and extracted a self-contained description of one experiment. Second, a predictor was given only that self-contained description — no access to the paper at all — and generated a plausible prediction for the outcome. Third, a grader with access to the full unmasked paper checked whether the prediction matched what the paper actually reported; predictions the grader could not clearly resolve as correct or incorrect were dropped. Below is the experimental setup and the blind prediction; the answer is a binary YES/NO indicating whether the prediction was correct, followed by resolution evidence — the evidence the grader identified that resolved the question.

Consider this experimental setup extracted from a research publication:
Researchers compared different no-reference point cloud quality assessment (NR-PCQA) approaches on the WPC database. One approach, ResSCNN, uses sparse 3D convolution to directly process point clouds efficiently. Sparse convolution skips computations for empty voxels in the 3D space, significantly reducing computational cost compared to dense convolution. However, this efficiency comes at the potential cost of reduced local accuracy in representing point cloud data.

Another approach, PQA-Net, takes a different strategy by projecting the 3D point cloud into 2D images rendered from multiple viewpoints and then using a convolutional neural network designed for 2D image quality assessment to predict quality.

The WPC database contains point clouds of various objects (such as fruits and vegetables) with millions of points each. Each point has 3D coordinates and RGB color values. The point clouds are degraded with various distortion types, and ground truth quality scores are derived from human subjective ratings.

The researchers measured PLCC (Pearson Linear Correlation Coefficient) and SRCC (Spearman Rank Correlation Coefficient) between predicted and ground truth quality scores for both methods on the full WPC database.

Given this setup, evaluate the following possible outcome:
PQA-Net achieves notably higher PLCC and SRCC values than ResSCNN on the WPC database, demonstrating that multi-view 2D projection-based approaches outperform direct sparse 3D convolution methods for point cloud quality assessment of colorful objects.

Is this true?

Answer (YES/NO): YES